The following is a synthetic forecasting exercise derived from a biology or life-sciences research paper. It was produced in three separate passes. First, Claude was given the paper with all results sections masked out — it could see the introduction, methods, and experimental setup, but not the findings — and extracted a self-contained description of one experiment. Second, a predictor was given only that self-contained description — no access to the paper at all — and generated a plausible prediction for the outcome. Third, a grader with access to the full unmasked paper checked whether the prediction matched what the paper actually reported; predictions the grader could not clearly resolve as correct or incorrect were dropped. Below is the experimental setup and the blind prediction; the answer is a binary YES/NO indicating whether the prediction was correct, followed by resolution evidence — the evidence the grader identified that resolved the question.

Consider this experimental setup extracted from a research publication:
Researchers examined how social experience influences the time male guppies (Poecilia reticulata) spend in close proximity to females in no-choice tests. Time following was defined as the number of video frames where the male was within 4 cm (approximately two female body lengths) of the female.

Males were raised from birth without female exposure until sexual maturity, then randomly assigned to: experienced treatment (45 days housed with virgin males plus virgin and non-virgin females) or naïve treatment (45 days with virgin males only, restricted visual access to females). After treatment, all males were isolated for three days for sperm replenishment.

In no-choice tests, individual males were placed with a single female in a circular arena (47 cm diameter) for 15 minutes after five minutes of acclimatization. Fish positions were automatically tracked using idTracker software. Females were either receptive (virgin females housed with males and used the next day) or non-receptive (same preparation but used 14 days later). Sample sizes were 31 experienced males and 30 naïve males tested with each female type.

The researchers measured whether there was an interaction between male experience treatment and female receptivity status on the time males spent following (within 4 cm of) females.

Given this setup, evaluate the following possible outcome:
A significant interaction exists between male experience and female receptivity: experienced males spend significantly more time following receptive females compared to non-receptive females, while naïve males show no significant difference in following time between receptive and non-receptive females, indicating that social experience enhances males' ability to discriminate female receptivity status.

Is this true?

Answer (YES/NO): NO